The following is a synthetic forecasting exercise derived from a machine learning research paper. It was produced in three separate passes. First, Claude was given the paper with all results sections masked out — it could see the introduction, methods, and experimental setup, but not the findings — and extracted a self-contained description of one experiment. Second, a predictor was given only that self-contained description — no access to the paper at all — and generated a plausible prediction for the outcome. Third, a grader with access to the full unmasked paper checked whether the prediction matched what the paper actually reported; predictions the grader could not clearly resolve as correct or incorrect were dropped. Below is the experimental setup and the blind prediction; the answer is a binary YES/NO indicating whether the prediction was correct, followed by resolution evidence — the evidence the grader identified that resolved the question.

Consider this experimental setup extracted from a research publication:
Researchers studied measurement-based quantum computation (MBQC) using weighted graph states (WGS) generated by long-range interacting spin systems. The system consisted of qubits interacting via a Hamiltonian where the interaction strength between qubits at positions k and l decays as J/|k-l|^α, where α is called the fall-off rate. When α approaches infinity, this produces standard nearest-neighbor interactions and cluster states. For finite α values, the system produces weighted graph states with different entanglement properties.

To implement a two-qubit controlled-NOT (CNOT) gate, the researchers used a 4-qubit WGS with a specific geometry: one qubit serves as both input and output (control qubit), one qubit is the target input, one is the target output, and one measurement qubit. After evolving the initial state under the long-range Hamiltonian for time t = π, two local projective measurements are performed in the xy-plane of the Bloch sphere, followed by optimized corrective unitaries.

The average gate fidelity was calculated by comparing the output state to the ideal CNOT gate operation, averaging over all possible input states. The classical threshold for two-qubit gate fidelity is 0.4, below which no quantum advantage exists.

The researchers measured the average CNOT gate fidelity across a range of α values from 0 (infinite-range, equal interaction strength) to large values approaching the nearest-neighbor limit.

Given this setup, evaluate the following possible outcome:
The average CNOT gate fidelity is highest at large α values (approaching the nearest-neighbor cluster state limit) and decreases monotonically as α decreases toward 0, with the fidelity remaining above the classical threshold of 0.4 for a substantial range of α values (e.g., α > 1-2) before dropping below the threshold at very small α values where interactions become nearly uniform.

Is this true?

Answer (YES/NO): NO